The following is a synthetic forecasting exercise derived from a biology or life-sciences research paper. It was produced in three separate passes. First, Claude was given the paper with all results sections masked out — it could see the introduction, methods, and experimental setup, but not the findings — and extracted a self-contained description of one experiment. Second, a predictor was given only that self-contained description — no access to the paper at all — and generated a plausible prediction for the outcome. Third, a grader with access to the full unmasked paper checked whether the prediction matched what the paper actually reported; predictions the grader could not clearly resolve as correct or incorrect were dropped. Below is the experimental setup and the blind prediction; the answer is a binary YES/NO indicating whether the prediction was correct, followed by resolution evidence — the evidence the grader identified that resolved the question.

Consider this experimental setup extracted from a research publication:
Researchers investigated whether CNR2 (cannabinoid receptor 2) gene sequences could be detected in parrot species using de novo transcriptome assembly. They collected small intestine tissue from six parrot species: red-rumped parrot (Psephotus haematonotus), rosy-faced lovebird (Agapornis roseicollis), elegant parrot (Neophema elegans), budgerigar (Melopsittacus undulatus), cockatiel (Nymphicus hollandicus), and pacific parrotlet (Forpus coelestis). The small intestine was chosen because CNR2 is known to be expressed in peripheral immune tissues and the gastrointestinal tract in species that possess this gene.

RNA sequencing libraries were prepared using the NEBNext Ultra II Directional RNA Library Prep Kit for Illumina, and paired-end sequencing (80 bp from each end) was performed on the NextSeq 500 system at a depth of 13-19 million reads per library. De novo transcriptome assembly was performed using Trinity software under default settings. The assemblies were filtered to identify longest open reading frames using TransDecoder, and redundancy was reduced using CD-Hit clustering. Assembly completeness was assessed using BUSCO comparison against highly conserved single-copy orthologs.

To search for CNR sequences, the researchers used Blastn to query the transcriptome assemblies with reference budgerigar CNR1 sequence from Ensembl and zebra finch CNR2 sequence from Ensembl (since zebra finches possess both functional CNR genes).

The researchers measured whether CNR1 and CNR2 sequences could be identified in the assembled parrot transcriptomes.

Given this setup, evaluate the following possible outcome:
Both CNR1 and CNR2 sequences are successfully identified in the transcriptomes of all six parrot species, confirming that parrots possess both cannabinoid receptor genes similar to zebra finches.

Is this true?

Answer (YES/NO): NO